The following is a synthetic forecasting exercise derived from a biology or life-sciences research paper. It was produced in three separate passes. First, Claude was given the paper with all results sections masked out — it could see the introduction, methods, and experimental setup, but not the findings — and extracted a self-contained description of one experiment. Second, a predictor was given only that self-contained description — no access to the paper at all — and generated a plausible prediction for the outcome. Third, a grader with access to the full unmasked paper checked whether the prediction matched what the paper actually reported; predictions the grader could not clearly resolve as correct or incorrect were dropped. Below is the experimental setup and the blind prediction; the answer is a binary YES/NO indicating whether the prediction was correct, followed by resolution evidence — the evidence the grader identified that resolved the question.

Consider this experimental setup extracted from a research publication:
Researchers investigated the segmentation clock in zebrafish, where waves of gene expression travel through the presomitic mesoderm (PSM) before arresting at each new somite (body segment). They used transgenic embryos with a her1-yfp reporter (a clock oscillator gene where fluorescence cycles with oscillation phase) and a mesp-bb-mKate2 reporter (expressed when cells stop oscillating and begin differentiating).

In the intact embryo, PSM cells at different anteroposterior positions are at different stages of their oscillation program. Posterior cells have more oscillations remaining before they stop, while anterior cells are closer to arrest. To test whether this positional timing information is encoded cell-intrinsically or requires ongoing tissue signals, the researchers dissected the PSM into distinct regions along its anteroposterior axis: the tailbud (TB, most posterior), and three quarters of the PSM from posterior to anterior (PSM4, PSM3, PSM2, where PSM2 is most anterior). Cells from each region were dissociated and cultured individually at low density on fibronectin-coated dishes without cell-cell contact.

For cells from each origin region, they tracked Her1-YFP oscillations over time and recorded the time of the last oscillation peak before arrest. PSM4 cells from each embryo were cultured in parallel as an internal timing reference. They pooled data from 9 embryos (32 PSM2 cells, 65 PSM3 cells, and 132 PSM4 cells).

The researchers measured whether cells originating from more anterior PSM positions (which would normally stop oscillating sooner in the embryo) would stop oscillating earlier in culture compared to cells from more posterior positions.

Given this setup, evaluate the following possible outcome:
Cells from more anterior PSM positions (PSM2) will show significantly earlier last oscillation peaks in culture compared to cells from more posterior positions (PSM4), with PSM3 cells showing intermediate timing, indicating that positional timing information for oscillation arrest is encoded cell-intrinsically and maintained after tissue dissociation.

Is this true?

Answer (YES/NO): YES